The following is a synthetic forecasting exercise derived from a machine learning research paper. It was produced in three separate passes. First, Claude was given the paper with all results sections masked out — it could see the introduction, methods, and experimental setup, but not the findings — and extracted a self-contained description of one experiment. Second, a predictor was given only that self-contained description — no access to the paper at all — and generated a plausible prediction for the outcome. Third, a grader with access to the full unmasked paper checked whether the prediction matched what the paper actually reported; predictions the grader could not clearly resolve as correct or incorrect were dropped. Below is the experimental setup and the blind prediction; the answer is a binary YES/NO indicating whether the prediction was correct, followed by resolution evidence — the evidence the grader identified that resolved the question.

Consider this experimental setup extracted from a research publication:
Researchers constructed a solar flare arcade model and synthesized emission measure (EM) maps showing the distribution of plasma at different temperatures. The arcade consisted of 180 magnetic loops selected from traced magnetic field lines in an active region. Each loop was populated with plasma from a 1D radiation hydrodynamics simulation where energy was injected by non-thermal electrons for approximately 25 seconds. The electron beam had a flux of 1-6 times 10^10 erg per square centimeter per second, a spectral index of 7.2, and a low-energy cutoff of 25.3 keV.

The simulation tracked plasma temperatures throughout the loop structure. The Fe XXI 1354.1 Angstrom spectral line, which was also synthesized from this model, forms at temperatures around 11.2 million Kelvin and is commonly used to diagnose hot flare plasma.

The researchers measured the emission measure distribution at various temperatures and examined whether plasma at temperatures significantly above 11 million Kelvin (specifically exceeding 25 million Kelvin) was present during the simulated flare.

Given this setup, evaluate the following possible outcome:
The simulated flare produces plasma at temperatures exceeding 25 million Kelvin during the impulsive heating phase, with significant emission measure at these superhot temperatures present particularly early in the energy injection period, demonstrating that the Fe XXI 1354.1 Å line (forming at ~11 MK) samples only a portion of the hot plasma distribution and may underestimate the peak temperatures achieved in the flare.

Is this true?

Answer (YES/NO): NO